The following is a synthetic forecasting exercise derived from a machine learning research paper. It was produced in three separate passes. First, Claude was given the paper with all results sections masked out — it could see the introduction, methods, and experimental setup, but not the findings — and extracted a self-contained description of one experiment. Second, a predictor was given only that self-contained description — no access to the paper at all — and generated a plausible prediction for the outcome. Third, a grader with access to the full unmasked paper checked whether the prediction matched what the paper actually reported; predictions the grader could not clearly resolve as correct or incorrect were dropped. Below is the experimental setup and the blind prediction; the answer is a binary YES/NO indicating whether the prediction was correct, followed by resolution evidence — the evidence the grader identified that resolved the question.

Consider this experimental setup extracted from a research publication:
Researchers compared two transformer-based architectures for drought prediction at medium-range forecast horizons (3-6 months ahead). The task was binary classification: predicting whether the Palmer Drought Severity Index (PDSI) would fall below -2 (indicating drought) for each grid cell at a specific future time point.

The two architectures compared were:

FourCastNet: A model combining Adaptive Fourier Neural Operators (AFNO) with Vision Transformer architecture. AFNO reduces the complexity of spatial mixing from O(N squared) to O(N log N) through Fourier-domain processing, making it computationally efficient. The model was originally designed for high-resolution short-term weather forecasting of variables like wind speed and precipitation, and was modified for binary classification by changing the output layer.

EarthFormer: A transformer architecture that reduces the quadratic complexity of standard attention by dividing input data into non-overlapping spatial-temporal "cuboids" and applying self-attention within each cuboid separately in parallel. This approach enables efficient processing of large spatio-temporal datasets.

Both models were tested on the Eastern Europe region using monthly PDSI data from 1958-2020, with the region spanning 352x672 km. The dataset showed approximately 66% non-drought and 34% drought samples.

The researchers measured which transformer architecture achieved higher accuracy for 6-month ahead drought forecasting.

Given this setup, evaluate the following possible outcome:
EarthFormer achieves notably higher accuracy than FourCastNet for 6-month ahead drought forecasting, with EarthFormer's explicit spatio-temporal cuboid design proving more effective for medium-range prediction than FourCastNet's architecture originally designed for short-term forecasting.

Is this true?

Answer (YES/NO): YES